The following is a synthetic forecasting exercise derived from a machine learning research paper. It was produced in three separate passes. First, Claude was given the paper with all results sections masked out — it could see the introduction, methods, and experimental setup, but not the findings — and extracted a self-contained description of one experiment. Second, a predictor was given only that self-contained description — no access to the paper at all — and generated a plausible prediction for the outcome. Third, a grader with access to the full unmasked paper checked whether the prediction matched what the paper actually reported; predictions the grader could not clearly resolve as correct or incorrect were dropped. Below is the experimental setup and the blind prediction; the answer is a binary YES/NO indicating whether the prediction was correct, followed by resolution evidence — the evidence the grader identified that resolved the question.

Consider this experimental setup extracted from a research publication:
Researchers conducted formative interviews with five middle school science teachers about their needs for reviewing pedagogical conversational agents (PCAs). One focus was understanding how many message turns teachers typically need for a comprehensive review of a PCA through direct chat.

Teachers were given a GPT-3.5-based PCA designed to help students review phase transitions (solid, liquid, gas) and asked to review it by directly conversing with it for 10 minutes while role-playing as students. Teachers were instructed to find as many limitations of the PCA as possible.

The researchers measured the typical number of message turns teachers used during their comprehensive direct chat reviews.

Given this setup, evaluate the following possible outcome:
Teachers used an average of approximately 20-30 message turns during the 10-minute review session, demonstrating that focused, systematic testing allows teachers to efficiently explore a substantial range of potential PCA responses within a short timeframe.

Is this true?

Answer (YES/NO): NO